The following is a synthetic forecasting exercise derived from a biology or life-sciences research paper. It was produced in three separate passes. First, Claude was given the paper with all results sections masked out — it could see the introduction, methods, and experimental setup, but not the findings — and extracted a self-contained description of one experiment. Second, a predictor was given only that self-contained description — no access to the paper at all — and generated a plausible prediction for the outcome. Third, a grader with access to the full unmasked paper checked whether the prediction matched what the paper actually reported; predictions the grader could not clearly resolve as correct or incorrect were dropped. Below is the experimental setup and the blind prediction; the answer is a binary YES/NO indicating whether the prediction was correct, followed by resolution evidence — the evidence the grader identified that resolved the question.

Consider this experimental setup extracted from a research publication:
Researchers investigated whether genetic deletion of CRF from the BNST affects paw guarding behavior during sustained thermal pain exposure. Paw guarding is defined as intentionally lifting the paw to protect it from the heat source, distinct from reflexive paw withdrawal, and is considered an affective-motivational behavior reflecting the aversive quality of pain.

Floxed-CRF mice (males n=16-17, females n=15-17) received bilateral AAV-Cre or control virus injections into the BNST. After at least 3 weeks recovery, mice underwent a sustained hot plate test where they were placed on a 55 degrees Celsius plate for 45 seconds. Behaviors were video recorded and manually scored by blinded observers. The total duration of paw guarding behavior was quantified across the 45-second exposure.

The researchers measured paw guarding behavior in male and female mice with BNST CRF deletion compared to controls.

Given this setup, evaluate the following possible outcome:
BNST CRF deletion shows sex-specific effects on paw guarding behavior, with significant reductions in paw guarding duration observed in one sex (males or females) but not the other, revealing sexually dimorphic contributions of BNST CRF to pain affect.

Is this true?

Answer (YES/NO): NO